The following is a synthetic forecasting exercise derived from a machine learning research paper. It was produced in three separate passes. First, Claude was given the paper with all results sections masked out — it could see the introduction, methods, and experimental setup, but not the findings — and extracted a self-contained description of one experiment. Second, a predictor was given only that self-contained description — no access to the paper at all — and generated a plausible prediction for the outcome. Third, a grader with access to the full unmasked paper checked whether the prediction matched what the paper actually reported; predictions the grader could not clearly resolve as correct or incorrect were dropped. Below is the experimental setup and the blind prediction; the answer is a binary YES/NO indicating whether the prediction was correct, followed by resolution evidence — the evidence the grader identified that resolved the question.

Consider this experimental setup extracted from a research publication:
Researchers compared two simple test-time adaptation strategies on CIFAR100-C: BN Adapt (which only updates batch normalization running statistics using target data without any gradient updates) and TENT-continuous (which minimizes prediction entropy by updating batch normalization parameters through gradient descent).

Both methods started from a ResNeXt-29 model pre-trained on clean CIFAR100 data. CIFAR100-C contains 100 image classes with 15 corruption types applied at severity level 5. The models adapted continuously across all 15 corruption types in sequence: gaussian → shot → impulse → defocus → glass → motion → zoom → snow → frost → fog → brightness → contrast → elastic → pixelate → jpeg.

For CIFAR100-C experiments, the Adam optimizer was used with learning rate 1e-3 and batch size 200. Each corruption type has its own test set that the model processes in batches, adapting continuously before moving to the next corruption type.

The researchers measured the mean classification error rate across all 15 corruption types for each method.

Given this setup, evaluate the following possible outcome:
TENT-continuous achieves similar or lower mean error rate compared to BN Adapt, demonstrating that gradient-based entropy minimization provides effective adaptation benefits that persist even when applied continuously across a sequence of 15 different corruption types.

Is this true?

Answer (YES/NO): NO